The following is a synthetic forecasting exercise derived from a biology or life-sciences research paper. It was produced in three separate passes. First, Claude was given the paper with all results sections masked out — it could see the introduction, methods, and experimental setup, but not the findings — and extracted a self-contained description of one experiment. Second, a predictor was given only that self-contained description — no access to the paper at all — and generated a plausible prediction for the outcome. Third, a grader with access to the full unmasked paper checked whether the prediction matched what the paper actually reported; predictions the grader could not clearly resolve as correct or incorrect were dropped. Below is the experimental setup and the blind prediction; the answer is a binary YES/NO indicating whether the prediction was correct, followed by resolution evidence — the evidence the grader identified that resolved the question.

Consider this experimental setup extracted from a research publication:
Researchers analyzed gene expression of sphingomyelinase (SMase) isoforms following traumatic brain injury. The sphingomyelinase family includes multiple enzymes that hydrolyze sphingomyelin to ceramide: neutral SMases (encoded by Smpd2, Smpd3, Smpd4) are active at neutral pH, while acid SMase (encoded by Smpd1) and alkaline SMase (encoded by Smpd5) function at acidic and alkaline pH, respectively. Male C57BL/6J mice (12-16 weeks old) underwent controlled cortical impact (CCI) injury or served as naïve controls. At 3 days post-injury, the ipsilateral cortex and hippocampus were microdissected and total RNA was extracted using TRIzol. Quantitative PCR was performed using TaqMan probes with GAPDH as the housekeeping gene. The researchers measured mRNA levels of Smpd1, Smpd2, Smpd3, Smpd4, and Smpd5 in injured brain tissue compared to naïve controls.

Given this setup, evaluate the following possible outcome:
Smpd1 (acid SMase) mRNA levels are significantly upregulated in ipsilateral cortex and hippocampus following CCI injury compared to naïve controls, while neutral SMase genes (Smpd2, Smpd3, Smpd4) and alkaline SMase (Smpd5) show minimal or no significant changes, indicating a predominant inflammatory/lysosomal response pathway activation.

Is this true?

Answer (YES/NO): NO